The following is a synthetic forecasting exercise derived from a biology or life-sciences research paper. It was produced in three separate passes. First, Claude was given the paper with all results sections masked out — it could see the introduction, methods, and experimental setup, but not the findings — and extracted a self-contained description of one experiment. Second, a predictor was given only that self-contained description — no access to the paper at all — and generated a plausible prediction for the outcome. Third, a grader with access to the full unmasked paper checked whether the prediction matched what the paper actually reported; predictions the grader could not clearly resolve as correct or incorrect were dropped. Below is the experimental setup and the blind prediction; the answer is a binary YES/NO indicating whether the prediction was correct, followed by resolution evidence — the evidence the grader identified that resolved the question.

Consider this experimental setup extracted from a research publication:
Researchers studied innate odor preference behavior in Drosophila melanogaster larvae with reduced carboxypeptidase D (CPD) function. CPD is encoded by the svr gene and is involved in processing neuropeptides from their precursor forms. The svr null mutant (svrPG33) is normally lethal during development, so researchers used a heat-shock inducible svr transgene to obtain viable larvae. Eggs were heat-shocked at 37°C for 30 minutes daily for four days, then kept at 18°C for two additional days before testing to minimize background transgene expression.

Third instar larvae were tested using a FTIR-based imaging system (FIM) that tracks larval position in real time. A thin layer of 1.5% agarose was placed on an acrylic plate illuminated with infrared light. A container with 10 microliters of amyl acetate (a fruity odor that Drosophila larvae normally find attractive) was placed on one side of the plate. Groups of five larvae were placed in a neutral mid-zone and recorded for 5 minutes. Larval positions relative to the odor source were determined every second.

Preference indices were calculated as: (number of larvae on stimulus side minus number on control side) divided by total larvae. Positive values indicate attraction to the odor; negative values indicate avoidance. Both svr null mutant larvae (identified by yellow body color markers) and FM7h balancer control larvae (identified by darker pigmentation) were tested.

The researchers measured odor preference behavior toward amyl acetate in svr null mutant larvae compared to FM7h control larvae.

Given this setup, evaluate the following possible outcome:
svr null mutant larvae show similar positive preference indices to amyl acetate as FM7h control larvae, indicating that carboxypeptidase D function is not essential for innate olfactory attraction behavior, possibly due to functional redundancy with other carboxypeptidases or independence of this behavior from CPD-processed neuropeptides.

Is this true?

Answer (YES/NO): YES